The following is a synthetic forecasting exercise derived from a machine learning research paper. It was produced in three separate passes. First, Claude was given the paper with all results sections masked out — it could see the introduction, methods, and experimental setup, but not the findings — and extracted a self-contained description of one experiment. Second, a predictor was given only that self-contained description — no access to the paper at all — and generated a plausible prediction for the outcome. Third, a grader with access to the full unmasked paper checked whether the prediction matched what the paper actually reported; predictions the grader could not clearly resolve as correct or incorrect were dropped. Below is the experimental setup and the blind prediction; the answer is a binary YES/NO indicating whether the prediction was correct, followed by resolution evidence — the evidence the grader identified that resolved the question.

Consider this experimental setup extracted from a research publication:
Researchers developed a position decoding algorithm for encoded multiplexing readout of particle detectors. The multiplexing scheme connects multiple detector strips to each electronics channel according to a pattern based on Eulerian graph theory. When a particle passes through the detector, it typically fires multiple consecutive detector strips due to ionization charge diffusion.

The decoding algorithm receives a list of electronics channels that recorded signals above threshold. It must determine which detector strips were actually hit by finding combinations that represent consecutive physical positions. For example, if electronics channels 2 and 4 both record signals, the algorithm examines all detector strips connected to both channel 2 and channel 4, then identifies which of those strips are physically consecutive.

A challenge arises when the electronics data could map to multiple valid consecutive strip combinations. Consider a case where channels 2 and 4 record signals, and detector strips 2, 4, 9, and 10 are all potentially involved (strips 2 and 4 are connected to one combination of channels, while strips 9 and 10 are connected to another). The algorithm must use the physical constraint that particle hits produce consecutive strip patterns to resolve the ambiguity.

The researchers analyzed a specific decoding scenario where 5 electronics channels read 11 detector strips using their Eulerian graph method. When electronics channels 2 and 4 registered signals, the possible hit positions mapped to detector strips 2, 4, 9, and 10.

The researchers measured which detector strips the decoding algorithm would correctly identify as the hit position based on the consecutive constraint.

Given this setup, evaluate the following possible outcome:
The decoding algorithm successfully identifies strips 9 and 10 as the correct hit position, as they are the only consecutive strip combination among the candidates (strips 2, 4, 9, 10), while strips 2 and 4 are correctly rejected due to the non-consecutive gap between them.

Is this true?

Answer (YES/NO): YES